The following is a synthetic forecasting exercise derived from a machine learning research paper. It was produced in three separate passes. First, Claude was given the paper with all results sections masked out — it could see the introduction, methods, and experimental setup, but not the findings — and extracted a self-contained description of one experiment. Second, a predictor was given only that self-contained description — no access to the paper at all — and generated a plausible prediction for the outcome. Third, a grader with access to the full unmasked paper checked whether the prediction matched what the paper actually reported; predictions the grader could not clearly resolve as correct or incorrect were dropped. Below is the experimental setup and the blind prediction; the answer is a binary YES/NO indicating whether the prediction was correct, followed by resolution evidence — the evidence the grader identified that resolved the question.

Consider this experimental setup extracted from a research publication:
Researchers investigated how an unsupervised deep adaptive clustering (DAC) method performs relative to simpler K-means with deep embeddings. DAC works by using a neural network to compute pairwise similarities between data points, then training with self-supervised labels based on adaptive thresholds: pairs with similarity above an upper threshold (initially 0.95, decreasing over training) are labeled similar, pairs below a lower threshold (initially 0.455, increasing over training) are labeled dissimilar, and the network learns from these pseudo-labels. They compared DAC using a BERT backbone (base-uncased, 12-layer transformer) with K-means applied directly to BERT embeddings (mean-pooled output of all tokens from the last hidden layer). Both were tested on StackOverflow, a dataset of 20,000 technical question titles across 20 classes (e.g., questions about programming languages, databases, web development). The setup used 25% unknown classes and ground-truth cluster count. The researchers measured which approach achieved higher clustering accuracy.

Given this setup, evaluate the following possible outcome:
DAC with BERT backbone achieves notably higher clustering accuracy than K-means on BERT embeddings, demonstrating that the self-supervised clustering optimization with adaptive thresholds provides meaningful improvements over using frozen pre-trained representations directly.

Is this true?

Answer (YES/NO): YES